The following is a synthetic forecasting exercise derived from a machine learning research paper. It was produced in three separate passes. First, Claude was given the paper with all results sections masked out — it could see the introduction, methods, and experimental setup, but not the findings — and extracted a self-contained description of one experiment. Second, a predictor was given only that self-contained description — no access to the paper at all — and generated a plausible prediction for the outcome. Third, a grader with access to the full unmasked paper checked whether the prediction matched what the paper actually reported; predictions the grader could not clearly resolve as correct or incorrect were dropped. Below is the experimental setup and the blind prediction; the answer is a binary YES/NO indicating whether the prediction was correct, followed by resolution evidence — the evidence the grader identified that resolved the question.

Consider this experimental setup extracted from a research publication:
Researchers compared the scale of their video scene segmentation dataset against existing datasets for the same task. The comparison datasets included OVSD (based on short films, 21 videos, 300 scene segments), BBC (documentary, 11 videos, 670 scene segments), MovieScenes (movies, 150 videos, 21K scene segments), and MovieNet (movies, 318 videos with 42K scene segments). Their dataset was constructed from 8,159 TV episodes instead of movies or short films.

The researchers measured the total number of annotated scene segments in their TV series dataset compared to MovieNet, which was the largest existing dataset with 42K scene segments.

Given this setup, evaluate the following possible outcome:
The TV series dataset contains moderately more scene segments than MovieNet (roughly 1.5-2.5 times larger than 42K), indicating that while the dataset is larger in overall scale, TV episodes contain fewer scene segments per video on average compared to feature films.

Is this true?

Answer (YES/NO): NO